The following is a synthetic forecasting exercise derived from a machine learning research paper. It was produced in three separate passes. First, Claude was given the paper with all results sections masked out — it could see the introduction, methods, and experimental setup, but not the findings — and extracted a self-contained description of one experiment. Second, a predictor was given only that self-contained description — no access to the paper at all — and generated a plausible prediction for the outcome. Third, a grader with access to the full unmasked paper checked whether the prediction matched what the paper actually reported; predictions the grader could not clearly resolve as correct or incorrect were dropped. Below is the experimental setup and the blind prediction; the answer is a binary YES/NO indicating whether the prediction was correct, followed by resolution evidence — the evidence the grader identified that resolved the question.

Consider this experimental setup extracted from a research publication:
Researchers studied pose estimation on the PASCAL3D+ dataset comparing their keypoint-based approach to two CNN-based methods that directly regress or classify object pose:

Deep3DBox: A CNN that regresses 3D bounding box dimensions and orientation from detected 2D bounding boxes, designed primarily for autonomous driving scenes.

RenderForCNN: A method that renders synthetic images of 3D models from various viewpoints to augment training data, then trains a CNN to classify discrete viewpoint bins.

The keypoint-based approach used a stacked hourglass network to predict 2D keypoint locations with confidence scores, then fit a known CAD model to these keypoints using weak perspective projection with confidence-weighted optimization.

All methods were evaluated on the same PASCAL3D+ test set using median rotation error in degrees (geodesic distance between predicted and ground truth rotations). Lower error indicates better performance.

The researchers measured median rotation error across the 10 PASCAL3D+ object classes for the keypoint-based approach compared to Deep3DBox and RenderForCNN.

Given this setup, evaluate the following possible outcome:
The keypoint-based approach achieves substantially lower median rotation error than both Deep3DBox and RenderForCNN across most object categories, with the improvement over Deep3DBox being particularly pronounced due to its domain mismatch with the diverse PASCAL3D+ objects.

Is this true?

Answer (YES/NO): NO